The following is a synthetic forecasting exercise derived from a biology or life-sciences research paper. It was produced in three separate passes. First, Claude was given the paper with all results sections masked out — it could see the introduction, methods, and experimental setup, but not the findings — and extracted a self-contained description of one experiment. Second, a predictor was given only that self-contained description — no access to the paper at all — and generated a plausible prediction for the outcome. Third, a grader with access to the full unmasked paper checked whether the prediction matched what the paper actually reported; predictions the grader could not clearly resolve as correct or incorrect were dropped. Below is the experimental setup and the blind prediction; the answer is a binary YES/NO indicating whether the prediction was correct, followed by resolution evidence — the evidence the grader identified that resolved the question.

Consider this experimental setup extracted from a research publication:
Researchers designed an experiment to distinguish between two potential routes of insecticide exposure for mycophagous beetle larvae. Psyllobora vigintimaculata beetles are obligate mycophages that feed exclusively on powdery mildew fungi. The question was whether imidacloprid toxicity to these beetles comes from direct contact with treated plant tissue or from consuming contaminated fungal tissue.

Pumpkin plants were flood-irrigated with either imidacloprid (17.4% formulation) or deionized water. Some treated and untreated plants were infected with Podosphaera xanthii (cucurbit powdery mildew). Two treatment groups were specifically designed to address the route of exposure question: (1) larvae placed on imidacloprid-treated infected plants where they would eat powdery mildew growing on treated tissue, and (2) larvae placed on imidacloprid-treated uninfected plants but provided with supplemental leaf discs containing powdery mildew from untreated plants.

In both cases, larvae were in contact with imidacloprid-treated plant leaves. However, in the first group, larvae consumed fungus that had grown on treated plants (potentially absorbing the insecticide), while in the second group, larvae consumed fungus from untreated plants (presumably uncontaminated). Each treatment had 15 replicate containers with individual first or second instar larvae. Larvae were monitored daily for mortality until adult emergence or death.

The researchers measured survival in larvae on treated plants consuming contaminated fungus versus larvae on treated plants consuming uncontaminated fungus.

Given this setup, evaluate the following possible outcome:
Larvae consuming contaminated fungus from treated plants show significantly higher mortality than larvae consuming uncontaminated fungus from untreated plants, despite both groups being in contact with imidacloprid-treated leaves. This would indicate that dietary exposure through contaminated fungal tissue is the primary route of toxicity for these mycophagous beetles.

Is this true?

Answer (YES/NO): YES